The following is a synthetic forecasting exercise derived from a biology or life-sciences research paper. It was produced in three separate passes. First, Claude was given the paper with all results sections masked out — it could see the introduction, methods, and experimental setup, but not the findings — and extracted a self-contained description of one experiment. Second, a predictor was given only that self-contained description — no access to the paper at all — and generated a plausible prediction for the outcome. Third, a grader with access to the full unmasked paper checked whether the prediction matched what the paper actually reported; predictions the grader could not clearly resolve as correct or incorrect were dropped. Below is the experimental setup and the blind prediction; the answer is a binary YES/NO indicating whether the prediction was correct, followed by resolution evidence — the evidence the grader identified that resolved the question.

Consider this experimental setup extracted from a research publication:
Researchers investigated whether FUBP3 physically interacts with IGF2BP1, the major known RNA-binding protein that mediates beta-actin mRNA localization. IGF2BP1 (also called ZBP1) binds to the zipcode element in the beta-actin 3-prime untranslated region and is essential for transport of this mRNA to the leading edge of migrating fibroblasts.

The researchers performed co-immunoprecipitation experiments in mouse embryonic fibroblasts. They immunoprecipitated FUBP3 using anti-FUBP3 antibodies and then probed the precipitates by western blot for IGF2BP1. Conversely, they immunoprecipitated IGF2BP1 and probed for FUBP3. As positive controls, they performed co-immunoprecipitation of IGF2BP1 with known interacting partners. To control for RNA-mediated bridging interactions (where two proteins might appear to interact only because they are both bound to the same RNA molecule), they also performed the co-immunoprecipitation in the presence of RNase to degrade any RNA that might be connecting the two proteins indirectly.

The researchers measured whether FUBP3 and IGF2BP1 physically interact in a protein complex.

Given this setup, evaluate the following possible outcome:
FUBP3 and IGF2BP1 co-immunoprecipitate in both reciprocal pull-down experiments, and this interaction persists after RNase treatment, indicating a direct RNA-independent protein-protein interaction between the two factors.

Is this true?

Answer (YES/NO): NO